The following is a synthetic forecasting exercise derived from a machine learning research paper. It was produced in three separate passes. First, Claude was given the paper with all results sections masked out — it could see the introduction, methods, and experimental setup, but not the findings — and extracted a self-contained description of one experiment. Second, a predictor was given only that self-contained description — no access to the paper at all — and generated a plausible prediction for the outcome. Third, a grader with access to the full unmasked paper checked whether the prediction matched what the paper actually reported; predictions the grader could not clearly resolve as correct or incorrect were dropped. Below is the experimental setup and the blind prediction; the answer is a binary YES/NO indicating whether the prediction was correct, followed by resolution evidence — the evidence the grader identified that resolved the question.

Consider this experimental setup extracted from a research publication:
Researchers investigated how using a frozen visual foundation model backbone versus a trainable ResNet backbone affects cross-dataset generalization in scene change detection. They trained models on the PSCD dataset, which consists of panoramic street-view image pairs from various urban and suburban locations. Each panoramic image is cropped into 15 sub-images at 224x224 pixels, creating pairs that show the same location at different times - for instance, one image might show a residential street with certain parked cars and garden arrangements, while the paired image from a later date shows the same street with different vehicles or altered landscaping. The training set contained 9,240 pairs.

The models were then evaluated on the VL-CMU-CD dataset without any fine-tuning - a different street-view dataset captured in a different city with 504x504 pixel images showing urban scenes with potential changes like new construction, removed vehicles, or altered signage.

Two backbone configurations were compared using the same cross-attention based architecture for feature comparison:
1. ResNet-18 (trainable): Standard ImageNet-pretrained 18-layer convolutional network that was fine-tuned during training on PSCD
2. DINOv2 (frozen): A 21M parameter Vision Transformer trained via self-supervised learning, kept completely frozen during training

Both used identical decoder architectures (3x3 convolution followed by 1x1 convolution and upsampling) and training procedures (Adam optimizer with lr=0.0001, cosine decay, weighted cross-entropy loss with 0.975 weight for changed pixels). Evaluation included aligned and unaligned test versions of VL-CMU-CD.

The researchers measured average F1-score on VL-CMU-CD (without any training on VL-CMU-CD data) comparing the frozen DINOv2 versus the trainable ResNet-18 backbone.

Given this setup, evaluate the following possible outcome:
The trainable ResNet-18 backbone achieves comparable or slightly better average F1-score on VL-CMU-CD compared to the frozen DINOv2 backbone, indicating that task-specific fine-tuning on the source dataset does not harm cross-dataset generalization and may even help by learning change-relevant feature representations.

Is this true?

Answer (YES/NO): NO